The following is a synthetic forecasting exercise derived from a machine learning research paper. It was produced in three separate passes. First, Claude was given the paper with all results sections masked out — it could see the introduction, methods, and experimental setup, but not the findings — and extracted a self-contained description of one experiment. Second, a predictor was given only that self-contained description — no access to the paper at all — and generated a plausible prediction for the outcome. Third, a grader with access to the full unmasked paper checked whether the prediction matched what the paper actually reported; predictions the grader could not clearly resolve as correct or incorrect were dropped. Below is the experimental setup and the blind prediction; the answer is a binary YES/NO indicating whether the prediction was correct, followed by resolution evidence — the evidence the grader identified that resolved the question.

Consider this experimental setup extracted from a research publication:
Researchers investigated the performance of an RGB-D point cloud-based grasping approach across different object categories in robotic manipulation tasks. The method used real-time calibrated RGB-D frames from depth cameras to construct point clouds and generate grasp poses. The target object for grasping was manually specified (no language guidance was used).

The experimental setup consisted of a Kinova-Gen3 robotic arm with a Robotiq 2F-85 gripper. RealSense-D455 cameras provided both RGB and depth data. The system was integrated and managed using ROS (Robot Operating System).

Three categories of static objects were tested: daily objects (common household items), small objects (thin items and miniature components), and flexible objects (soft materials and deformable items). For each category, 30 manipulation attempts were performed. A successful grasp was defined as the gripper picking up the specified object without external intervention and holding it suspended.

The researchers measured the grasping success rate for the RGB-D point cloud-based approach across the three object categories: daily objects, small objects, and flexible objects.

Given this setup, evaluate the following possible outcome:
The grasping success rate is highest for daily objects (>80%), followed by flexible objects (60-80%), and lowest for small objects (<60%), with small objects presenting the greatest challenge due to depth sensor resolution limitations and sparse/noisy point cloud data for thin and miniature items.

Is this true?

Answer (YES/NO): NO